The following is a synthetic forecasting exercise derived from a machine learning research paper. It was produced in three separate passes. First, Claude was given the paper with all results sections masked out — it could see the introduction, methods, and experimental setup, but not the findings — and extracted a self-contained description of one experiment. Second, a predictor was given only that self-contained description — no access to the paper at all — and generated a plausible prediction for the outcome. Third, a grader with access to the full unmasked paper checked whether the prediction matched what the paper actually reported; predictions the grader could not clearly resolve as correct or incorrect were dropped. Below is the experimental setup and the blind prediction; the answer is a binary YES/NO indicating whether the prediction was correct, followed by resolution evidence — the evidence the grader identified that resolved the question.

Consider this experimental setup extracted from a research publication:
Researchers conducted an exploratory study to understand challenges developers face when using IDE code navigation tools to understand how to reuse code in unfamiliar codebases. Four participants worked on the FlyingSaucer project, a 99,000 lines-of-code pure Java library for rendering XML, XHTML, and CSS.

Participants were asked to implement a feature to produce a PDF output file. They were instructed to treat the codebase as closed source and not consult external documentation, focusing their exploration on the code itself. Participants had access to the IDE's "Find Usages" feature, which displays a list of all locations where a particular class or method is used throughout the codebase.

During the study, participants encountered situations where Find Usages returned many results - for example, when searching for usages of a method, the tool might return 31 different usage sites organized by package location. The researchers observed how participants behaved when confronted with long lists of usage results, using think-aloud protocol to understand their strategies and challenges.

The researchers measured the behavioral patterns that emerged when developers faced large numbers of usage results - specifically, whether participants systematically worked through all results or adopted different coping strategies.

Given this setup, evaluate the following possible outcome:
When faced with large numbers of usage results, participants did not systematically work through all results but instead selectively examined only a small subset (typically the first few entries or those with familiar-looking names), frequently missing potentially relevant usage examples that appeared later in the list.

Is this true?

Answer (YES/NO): YES